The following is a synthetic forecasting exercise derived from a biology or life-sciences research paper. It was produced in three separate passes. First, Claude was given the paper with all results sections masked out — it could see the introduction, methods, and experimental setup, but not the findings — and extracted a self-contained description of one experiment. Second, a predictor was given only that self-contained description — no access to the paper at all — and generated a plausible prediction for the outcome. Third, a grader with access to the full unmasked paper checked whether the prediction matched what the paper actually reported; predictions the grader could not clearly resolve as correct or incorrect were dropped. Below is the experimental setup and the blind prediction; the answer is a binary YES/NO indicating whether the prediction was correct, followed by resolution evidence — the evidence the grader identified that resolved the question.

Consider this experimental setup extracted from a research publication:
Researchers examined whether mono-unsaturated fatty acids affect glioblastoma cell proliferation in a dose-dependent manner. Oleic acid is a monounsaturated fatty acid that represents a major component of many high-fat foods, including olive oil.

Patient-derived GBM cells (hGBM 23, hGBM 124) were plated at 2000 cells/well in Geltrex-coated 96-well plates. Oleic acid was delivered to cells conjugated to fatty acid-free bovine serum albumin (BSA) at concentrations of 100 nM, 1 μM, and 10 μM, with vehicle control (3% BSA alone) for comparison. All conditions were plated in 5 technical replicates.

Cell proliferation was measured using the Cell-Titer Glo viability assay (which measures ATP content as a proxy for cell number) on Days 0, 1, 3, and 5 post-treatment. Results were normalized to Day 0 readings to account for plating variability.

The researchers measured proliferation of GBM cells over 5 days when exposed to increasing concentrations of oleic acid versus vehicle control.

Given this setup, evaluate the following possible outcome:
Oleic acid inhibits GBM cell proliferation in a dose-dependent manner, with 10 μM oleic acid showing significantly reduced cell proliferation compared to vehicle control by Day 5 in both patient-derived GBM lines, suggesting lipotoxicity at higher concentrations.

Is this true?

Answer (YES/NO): NO